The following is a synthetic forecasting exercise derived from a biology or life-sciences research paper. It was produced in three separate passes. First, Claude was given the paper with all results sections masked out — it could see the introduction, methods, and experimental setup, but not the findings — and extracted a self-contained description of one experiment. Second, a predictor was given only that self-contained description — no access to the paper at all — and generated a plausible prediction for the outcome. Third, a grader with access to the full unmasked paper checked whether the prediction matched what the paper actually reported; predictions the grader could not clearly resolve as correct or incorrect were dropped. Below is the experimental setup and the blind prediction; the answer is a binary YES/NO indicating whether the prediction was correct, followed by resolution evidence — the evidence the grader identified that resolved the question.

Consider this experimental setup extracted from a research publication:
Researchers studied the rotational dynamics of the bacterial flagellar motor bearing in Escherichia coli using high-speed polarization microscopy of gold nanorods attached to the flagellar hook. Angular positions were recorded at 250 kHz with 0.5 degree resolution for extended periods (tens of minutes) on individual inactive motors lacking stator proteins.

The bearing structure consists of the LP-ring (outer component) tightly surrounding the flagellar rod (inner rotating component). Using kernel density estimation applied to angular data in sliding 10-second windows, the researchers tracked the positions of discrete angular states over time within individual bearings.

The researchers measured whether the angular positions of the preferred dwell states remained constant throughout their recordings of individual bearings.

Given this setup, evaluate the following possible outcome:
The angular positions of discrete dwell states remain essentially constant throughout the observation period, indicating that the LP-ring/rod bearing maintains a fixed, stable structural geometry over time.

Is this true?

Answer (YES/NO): NO